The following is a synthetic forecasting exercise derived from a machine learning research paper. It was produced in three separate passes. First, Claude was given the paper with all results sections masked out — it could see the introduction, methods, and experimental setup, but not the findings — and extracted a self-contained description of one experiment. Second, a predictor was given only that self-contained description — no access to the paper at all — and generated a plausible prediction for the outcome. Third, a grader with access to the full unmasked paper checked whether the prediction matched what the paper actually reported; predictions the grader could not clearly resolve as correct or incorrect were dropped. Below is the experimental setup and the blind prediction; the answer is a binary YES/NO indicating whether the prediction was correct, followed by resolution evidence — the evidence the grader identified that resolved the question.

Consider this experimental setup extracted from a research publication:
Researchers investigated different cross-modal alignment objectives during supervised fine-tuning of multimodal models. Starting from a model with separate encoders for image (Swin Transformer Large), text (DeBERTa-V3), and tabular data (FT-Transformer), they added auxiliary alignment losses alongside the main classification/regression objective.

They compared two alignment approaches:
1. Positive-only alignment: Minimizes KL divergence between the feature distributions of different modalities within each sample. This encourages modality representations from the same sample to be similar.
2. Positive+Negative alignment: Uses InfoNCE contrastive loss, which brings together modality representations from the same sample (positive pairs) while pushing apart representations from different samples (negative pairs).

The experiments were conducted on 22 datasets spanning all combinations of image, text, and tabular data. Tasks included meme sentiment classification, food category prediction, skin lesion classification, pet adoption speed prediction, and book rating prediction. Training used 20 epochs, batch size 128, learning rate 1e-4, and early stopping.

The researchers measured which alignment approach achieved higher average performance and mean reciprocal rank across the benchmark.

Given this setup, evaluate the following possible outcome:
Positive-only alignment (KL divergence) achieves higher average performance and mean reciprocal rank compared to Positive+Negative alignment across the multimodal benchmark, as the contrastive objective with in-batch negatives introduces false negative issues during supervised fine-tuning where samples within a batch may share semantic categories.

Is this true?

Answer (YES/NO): YES